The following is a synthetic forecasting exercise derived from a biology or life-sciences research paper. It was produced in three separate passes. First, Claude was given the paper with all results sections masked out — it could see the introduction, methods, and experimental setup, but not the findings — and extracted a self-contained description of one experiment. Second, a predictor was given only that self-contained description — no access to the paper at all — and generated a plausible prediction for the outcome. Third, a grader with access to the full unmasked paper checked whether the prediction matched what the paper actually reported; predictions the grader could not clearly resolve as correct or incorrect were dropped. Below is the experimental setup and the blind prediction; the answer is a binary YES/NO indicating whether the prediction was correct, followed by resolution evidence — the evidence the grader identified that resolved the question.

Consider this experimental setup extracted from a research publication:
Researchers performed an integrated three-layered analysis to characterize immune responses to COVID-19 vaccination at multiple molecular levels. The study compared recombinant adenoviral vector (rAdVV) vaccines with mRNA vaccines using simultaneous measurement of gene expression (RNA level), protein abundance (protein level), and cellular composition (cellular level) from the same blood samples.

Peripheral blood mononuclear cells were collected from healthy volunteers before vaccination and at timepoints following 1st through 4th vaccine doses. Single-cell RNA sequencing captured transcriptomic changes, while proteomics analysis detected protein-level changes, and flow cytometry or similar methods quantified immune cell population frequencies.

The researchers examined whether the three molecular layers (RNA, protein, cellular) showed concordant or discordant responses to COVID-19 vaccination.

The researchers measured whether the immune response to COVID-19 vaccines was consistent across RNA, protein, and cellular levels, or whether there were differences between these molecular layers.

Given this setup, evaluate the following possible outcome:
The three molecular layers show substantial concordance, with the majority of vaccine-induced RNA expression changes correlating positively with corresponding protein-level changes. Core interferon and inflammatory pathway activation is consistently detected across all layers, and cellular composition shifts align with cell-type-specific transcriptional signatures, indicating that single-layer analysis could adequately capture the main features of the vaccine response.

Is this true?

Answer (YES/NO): NO